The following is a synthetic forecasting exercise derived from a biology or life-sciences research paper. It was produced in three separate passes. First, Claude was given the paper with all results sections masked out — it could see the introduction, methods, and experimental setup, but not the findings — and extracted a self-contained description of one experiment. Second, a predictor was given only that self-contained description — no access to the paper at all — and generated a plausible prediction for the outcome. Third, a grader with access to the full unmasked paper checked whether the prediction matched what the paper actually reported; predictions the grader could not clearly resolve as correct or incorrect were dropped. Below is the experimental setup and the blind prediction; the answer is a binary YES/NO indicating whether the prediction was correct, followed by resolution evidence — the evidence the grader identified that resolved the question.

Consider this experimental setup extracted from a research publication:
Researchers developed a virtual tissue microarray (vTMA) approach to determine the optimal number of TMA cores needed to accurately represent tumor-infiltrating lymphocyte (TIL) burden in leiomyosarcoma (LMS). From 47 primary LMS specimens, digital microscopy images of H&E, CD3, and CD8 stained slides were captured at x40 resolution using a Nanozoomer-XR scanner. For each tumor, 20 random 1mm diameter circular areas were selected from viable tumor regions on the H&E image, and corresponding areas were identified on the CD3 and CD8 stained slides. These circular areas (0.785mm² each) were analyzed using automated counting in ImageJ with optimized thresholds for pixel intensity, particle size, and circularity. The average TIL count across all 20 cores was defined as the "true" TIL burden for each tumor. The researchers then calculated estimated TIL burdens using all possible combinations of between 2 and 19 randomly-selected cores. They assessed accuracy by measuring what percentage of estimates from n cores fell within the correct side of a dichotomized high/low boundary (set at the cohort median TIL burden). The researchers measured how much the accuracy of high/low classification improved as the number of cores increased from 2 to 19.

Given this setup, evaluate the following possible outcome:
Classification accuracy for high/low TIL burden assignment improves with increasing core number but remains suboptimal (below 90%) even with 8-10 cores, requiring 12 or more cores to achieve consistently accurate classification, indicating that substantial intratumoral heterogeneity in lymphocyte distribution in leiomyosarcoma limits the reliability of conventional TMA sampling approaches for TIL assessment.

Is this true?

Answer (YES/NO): NO